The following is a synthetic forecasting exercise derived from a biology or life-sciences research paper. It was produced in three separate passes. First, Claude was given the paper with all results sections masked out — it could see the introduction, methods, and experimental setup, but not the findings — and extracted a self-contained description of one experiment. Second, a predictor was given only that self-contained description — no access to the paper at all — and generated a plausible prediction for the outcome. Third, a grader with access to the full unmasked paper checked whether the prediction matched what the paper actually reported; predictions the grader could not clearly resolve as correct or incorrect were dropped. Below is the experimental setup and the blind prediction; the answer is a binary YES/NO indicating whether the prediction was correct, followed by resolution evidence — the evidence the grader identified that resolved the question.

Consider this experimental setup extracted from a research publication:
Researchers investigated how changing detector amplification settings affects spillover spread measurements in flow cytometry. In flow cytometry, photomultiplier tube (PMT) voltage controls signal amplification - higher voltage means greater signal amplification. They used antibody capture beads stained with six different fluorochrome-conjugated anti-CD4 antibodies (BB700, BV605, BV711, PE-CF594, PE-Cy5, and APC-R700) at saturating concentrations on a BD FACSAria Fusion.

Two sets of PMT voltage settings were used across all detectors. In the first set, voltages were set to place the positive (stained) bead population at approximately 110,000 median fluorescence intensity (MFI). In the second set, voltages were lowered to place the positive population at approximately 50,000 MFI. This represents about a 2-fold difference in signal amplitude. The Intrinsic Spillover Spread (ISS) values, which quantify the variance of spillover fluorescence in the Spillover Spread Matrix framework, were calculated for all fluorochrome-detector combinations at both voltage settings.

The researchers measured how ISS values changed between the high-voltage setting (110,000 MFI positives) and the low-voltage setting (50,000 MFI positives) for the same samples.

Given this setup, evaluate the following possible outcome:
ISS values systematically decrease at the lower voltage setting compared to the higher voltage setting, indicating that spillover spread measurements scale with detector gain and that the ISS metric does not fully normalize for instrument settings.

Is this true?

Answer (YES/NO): YES